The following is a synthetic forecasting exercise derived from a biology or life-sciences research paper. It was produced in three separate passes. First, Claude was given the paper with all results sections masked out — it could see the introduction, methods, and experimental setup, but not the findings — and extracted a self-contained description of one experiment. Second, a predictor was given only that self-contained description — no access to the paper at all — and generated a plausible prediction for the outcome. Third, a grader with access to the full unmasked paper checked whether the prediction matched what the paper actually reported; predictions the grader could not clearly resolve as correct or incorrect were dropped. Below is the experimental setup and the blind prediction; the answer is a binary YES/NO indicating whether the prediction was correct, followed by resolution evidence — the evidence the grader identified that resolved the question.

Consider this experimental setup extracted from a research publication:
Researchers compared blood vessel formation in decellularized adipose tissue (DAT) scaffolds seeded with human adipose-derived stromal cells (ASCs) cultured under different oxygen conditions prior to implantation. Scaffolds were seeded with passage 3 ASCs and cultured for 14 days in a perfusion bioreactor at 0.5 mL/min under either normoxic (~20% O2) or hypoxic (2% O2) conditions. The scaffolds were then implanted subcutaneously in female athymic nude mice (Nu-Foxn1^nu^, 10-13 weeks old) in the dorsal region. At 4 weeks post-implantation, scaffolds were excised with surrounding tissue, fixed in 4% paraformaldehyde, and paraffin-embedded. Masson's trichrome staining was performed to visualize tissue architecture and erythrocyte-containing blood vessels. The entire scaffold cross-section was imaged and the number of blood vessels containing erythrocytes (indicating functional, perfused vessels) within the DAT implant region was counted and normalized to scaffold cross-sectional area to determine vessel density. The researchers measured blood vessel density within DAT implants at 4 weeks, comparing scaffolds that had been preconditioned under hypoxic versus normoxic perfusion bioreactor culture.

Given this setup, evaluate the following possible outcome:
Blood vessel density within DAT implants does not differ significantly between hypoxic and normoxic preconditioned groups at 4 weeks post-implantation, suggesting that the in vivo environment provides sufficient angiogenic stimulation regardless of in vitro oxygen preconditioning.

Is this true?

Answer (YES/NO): NO